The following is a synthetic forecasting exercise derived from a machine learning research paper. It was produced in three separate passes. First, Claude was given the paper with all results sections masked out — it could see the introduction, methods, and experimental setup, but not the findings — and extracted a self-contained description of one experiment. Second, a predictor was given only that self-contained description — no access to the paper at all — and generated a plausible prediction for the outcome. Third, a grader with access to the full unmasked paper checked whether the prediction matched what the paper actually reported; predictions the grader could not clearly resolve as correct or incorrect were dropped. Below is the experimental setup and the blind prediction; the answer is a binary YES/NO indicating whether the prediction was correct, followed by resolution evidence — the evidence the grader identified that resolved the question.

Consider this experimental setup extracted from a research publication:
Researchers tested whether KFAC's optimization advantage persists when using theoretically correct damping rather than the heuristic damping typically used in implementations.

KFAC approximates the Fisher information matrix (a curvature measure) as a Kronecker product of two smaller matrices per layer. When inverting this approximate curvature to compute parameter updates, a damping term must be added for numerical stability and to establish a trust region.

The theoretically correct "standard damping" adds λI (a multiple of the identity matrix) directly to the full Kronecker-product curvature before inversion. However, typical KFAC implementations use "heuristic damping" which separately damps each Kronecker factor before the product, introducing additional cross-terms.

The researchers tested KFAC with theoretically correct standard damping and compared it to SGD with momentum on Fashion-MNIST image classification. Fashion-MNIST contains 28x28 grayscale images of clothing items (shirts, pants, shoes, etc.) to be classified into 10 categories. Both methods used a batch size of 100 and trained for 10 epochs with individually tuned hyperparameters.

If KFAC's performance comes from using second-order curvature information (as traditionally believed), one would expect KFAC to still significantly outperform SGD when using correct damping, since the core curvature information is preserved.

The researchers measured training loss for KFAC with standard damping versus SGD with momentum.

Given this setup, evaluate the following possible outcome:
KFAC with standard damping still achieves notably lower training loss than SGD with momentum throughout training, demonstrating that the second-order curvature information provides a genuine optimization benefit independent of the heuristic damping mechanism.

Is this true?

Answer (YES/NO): NO